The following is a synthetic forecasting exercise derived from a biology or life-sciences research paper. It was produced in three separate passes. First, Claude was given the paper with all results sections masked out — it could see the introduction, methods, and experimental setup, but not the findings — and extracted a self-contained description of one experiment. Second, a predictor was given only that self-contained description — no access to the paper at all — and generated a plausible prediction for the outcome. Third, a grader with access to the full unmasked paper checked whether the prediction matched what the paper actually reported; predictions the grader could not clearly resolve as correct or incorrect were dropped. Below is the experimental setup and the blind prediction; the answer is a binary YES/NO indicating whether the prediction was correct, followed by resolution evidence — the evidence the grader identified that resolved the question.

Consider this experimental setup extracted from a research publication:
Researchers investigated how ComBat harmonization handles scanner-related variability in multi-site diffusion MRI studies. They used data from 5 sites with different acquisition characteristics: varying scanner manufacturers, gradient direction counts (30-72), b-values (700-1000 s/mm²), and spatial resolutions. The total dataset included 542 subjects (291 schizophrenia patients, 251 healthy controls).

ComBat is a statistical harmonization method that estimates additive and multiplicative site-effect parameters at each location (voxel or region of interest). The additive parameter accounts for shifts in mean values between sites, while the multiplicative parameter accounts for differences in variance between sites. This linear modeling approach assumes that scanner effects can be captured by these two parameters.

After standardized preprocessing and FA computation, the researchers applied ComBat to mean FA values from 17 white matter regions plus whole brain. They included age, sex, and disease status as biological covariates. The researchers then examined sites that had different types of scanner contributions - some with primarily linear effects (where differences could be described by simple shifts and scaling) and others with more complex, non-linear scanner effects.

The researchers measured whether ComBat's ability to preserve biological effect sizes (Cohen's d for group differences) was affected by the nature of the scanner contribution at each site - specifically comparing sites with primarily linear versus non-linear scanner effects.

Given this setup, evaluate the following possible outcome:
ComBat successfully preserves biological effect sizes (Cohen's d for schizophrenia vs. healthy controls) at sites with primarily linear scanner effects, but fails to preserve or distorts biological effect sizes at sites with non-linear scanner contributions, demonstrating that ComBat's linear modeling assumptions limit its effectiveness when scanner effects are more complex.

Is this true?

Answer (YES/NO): YES